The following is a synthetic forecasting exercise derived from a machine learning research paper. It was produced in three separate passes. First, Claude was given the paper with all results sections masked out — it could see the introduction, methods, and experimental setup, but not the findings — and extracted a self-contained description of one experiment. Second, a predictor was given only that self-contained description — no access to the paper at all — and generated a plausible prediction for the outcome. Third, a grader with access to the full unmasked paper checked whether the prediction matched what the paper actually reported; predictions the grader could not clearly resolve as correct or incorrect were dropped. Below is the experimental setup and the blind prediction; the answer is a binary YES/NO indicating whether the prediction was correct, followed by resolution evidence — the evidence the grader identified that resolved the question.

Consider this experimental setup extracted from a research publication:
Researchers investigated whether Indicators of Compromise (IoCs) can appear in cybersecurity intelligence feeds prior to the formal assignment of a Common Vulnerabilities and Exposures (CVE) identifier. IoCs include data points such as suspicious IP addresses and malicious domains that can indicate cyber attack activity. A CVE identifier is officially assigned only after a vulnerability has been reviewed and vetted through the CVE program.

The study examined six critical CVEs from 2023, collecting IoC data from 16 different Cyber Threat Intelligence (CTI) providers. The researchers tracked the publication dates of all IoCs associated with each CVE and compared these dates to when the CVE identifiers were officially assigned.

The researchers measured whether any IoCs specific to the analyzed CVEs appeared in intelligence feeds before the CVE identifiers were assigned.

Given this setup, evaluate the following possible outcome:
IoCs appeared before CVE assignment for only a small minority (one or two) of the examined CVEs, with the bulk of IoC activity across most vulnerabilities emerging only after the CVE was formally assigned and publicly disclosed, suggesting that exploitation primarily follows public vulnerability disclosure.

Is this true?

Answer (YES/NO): NO